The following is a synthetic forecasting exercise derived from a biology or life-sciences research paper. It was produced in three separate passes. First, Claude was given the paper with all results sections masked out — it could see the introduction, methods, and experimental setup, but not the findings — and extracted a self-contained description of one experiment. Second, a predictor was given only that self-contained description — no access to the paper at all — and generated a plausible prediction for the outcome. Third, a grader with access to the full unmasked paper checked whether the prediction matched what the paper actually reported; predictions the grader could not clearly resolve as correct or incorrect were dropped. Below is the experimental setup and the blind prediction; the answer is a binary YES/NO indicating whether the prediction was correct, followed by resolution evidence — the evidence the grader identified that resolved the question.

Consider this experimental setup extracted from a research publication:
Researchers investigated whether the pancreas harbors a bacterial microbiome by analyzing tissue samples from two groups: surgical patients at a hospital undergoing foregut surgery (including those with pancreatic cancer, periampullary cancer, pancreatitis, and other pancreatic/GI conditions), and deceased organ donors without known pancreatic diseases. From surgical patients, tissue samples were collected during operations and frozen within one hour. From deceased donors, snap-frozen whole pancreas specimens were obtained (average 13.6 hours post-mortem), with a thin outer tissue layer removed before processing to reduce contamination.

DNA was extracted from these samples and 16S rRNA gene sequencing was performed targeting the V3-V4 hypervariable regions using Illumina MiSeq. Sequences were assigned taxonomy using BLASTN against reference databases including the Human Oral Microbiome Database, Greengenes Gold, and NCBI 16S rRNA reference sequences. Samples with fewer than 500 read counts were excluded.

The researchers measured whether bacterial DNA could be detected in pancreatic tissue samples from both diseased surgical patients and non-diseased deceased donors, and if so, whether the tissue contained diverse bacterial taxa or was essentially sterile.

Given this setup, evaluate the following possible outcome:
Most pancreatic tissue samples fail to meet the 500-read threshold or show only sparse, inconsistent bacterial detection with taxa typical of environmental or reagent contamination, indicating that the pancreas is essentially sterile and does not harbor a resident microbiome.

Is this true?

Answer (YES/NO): NO